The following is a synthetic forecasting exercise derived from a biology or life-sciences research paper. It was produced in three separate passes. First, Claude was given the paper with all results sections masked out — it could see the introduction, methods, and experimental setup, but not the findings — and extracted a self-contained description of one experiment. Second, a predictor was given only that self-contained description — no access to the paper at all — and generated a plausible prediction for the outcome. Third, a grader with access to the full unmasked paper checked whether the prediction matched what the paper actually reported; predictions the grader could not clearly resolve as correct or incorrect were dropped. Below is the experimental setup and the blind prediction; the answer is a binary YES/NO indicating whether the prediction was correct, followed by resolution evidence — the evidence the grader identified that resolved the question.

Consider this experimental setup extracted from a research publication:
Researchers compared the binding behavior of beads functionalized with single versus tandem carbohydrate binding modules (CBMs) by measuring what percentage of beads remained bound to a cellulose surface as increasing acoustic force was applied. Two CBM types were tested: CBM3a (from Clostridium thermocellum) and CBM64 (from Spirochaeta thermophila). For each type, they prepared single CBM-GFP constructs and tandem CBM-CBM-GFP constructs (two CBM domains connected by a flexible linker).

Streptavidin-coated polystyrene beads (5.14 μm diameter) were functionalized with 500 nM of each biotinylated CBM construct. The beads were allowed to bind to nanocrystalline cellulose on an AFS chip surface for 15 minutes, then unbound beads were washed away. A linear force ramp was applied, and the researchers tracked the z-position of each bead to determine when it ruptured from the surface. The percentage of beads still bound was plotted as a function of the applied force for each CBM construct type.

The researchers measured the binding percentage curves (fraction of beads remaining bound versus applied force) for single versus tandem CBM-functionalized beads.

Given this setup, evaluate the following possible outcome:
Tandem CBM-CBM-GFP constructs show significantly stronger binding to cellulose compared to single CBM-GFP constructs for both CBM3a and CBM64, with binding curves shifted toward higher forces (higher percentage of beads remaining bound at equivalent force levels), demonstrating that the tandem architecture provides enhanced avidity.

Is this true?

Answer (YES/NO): YES